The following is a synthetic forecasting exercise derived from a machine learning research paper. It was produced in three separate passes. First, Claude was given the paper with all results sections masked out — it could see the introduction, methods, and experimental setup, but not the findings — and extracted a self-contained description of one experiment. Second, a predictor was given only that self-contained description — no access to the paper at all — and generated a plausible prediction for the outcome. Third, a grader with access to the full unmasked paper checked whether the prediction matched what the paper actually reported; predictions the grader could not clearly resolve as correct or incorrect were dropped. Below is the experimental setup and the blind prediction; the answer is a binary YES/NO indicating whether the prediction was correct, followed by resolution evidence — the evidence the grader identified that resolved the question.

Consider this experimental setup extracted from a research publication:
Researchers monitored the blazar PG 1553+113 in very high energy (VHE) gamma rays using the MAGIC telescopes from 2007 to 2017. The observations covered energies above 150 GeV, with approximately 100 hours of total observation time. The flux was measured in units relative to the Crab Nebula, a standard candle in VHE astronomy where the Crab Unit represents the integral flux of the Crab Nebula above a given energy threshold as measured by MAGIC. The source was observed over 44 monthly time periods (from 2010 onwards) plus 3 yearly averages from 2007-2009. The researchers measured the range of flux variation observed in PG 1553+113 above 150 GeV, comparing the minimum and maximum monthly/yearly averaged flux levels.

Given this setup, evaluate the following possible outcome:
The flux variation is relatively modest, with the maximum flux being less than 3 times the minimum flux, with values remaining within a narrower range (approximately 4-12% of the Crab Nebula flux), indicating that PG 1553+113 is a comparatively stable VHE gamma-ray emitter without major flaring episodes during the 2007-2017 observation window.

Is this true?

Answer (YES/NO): NO